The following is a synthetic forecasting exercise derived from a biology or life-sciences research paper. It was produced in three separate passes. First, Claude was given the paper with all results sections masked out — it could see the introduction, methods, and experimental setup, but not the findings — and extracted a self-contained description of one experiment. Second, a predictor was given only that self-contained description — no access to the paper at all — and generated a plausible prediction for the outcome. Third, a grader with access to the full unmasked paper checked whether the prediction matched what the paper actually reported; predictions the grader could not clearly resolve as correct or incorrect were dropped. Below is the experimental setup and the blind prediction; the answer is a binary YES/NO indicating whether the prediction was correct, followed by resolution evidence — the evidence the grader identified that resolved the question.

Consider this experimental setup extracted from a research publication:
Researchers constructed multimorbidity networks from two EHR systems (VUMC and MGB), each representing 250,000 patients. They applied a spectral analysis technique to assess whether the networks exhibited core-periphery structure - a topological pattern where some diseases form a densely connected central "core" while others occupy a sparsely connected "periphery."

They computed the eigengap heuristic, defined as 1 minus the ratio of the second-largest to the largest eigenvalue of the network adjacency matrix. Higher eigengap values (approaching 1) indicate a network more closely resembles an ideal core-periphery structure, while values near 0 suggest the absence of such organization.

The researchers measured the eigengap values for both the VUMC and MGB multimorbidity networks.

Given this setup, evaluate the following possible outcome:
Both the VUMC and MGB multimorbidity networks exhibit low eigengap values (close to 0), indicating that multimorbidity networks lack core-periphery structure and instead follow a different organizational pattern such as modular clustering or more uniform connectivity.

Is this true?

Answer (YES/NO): NO